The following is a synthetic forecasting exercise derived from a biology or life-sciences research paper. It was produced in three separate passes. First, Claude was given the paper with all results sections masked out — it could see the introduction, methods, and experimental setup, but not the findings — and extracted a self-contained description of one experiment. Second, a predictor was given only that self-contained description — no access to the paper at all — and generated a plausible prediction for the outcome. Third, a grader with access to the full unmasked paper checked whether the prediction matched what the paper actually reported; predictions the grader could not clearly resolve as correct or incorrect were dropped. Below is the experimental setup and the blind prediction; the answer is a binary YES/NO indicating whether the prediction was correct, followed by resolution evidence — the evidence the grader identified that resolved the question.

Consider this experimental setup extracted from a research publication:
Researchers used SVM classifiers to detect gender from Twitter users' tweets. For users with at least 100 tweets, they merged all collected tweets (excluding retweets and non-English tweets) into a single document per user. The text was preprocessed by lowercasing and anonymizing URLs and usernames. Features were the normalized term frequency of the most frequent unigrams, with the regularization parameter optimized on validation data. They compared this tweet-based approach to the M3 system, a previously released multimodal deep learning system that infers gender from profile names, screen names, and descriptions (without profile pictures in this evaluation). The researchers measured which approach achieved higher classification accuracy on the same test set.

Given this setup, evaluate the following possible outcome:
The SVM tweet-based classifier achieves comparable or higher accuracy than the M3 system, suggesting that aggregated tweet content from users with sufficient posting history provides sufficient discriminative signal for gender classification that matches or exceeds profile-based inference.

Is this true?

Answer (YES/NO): NO